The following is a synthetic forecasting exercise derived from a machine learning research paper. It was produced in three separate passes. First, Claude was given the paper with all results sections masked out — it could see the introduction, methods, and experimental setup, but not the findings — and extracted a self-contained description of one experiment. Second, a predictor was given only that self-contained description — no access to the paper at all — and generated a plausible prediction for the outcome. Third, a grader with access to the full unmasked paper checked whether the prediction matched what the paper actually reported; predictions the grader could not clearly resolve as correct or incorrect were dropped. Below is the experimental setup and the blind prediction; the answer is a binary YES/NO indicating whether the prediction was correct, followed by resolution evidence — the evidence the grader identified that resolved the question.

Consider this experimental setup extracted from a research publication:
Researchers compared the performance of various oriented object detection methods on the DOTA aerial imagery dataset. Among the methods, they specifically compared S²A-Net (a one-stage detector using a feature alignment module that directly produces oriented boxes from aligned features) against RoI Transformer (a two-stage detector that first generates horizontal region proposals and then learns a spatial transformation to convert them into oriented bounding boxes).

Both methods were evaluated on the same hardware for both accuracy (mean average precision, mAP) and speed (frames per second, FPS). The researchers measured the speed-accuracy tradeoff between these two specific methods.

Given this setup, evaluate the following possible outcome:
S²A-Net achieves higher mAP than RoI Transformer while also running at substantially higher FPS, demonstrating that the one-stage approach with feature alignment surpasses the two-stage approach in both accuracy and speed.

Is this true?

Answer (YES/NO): NO